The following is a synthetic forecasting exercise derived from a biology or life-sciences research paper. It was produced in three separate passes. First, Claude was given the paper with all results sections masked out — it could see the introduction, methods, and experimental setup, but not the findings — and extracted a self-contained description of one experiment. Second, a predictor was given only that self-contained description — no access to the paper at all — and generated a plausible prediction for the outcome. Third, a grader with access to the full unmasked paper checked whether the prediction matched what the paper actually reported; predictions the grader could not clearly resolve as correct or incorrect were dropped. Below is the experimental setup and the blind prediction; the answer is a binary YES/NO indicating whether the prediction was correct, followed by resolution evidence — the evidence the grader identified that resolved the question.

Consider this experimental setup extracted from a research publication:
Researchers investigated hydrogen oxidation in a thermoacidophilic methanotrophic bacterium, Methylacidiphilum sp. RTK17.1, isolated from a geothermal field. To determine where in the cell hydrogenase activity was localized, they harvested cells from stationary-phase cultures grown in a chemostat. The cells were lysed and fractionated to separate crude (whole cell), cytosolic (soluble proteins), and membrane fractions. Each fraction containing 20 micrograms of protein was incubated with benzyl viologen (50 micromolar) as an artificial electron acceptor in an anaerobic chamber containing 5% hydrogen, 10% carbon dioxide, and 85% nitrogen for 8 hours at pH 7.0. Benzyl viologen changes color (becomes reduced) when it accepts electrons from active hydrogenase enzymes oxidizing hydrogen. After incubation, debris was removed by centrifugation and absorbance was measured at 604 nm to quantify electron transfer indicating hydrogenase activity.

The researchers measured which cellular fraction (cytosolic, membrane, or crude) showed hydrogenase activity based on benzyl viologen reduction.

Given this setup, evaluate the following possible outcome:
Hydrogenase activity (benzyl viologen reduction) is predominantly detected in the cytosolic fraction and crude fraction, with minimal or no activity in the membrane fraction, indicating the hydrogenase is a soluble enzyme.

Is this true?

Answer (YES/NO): NO